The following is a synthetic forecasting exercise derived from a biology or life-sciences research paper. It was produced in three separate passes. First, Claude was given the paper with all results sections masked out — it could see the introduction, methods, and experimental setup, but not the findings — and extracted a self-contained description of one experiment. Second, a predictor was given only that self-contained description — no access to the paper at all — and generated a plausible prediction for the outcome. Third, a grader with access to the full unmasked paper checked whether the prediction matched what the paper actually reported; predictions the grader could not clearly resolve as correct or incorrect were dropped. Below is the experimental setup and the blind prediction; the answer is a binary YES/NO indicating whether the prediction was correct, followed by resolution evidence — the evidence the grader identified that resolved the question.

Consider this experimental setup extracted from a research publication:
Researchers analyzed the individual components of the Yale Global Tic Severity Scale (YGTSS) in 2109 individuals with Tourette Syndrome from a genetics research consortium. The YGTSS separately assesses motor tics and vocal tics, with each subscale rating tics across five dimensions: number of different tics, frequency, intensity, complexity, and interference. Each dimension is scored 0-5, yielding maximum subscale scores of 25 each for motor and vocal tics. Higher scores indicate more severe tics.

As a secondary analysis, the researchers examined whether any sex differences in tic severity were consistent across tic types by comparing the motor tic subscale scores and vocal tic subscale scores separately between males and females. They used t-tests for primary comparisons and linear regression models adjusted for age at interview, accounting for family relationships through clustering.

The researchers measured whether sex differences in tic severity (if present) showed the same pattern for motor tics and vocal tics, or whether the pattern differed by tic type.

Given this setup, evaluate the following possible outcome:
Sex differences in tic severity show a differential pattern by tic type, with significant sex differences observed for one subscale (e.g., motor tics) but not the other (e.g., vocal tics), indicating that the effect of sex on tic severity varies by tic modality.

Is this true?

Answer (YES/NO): NO